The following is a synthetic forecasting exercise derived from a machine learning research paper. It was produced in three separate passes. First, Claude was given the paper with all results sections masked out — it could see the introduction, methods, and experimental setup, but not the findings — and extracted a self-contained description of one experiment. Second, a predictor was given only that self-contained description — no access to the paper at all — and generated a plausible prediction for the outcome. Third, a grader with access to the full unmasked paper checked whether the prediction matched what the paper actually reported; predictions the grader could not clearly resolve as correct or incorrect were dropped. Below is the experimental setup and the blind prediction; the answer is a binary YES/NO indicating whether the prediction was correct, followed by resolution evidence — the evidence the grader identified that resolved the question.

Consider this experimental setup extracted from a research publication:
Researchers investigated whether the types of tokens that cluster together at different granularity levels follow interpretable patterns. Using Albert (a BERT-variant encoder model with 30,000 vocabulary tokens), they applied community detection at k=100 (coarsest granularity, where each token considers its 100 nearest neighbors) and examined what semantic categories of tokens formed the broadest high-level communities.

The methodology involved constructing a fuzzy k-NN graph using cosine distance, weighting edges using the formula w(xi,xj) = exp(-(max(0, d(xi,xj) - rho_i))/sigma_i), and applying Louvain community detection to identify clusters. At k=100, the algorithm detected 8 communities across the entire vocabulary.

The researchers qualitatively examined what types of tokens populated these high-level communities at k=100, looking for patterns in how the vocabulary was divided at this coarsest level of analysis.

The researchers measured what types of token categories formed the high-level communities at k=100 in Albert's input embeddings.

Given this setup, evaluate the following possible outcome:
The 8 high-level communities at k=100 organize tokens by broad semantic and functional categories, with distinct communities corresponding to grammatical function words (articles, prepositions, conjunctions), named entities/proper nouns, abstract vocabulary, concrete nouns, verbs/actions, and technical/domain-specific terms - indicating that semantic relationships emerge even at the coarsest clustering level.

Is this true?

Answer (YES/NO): NO